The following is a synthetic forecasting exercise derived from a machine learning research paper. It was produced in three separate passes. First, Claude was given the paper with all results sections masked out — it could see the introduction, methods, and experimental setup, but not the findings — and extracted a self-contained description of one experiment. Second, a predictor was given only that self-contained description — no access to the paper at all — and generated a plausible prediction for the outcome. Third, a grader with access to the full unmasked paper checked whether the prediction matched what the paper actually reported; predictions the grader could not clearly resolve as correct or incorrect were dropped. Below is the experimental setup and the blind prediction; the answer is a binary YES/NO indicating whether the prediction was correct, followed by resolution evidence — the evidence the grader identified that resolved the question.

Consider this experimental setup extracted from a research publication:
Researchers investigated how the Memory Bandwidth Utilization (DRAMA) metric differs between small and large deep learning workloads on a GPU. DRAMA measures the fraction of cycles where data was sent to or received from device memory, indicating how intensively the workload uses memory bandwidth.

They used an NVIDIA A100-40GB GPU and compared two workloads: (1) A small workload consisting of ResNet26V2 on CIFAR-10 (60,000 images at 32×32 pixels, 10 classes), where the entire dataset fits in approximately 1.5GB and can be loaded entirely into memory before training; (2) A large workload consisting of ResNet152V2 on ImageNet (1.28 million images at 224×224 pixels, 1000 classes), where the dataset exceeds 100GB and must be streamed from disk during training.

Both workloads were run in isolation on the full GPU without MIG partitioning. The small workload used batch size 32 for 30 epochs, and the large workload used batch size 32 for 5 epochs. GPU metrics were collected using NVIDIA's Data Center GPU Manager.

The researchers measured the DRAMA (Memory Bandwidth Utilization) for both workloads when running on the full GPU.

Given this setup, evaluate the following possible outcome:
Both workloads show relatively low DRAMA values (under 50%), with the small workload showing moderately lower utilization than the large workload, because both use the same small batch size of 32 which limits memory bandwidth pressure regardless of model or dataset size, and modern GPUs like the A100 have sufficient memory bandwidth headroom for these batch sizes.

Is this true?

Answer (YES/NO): NO